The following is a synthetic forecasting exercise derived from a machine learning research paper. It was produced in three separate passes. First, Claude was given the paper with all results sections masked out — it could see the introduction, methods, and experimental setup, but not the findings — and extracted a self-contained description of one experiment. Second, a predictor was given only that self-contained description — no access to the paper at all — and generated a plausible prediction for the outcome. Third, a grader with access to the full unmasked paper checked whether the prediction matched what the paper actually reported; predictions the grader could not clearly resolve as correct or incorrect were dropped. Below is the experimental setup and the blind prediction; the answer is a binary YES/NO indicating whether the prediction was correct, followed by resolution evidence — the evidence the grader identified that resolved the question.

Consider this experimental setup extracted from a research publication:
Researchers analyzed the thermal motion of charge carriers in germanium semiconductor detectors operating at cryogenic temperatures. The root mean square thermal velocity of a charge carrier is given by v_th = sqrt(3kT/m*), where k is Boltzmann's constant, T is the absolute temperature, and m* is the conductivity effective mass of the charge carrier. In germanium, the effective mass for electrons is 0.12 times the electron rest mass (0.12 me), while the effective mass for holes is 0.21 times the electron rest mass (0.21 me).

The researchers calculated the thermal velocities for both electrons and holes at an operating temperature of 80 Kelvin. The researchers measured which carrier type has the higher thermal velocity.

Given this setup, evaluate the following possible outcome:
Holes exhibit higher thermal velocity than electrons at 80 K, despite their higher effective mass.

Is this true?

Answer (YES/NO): NO